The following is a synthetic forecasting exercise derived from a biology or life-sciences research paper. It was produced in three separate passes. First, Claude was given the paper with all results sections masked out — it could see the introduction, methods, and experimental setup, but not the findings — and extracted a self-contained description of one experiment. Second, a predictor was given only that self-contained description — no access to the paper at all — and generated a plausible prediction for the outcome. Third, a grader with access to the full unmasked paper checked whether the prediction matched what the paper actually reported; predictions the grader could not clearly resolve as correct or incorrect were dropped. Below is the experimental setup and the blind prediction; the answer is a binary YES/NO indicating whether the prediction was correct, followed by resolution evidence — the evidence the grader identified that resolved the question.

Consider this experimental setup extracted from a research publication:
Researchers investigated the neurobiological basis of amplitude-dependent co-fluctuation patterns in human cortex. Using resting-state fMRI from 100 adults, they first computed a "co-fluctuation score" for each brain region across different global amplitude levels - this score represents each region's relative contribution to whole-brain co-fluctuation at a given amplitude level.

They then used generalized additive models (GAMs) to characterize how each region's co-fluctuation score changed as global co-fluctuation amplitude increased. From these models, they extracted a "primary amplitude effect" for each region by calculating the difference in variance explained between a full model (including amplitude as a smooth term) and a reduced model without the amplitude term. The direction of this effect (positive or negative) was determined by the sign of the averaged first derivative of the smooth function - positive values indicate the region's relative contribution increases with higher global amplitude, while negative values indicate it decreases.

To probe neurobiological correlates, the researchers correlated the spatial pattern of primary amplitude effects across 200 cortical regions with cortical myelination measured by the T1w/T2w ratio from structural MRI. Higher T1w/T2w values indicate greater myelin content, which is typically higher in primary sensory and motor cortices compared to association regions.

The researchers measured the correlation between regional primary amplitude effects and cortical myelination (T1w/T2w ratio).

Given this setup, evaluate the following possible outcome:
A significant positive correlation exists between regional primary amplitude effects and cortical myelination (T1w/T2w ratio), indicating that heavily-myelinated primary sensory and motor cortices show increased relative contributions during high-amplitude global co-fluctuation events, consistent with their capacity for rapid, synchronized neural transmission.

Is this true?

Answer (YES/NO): YES